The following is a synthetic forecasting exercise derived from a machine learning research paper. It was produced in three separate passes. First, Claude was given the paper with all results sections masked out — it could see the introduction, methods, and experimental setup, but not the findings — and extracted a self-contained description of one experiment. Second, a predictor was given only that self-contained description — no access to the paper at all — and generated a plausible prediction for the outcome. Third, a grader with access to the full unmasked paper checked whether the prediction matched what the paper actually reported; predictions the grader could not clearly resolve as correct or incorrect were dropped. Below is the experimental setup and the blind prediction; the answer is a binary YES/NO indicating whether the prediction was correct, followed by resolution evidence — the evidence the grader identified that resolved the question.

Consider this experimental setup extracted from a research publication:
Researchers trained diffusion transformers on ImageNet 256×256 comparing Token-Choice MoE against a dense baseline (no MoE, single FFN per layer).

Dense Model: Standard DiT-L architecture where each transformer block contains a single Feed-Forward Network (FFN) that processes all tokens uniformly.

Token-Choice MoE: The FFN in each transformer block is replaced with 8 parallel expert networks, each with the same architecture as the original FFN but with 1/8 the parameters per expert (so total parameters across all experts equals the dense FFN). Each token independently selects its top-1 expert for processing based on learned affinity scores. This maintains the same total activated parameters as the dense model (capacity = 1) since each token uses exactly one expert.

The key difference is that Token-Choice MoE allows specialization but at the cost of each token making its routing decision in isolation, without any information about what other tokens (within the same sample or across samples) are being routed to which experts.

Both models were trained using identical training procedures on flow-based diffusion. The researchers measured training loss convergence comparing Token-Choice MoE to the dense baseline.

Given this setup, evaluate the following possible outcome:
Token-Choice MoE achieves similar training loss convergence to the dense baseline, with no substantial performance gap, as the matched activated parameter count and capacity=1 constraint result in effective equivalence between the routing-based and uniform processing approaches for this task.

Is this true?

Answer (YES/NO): NO